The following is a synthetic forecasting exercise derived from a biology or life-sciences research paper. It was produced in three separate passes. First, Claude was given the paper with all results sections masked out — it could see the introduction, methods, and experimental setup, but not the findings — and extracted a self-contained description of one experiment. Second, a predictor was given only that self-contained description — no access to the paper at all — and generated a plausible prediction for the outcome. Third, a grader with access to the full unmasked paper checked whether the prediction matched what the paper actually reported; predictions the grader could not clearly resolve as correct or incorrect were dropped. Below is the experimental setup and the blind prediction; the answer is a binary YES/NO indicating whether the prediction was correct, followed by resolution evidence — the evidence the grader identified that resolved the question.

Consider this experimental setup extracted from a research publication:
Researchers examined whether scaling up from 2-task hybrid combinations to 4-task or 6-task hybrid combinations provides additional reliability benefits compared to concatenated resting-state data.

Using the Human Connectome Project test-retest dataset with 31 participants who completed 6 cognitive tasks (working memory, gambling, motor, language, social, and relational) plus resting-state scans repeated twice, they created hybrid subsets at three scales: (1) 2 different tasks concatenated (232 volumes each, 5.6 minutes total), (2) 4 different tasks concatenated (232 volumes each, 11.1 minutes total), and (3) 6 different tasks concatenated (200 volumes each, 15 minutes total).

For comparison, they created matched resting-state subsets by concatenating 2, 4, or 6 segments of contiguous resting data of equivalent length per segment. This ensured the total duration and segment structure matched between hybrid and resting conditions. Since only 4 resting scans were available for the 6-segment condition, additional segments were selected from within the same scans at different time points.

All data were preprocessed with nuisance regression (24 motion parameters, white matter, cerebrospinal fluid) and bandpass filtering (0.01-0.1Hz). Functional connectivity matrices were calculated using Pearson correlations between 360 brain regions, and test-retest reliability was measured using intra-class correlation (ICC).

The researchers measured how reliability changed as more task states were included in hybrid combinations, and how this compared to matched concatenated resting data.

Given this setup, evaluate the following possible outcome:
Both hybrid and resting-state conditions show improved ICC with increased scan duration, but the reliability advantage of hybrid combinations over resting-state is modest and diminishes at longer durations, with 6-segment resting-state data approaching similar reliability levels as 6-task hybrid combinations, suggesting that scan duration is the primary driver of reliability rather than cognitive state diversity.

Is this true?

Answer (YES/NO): NO